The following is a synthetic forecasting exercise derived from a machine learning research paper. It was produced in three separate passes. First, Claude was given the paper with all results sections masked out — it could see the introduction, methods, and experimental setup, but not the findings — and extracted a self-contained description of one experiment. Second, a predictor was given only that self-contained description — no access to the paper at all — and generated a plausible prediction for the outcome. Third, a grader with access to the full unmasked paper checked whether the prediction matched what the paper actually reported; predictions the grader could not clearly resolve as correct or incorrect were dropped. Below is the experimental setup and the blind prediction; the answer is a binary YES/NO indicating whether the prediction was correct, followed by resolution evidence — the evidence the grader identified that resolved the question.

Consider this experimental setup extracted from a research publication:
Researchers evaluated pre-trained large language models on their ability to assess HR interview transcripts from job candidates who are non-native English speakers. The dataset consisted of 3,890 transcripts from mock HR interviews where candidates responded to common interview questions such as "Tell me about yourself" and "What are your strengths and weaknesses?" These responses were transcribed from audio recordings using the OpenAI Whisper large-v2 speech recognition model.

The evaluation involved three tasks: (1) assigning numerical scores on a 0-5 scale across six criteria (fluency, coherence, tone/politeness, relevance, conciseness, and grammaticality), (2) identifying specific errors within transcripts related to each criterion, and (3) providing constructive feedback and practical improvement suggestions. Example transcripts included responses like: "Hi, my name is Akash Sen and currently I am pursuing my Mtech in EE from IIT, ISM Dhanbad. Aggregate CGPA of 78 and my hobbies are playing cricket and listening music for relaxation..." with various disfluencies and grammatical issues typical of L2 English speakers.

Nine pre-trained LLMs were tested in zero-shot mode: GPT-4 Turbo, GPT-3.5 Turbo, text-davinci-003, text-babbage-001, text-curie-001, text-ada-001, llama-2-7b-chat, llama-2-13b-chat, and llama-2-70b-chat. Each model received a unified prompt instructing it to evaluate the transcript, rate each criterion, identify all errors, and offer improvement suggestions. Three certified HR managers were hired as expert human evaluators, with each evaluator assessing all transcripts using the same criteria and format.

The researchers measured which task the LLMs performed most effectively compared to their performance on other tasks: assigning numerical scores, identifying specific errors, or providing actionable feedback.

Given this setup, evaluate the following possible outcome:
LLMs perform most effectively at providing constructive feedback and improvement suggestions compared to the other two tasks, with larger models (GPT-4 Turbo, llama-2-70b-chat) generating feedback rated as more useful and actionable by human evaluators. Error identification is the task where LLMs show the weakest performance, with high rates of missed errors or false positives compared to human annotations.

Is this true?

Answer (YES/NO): NO